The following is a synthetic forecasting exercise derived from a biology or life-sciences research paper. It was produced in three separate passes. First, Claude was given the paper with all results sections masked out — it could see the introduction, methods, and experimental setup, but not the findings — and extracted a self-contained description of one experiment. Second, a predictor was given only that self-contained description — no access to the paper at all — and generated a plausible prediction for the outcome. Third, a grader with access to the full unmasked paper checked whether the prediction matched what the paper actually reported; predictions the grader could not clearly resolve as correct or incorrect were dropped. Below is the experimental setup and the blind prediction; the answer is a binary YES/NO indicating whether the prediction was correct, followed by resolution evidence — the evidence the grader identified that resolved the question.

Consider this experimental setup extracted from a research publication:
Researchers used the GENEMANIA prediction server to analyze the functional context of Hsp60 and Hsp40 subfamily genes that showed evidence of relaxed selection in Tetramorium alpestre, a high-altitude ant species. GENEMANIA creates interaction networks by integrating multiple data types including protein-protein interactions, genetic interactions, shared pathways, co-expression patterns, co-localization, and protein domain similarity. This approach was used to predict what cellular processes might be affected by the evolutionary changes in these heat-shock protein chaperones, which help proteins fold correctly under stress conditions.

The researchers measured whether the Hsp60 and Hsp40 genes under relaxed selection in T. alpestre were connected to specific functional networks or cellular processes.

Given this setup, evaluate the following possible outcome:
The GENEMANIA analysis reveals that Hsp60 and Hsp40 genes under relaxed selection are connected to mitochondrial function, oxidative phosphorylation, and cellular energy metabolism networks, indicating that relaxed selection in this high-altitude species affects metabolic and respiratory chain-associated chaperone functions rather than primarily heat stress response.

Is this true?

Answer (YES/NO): NO